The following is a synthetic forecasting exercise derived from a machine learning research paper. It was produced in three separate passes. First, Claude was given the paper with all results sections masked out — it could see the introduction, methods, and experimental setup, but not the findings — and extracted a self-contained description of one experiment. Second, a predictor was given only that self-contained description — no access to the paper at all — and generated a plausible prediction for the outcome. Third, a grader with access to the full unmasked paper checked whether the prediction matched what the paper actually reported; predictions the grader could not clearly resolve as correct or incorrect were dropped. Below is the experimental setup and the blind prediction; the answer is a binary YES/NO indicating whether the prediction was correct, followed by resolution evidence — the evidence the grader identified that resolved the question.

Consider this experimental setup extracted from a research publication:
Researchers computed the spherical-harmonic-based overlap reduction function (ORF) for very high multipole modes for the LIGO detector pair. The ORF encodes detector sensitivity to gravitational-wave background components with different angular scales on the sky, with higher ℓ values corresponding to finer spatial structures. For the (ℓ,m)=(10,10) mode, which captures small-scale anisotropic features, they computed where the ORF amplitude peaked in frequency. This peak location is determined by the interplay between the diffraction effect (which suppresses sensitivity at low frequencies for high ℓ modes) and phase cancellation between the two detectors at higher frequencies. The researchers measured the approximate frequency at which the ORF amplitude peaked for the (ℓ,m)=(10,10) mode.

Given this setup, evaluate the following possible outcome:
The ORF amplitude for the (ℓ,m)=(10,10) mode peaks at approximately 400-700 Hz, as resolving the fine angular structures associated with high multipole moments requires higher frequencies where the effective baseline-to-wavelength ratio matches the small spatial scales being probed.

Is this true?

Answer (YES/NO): NO